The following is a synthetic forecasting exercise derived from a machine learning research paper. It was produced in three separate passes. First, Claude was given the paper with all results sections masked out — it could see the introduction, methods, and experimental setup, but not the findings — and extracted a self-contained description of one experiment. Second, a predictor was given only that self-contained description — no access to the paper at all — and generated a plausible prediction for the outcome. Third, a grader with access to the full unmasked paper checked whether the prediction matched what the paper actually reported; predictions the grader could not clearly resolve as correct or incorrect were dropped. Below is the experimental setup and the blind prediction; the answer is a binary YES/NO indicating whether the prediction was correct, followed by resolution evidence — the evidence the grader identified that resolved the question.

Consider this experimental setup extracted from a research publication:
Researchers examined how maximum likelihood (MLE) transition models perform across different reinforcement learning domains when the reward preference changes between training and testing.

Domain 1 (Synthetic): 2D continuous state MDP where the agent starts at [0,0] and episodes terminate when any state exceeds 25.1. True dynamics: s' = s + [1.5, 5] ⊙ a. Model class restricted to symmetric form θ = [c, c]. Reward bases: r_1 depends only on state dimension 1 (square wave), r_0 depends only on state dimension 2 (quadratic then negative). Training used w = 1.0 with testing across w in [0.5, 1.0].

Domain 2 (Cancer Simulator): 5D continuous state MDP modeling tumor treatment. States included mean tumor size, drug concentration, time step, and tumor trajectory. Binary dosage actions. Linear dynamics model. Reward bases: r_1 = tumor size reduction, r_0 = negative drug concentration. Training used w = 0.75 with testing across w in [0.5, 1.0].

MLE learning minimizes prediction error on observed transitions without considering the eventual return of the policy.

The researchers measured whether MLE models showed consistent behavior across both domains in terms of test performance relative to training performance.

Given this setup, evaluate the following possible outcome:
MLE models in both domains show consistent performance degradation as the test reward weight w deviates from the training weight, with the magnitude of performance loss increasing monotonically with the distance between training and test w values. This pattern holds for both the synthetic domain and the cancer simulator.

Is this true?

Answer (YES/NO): NO